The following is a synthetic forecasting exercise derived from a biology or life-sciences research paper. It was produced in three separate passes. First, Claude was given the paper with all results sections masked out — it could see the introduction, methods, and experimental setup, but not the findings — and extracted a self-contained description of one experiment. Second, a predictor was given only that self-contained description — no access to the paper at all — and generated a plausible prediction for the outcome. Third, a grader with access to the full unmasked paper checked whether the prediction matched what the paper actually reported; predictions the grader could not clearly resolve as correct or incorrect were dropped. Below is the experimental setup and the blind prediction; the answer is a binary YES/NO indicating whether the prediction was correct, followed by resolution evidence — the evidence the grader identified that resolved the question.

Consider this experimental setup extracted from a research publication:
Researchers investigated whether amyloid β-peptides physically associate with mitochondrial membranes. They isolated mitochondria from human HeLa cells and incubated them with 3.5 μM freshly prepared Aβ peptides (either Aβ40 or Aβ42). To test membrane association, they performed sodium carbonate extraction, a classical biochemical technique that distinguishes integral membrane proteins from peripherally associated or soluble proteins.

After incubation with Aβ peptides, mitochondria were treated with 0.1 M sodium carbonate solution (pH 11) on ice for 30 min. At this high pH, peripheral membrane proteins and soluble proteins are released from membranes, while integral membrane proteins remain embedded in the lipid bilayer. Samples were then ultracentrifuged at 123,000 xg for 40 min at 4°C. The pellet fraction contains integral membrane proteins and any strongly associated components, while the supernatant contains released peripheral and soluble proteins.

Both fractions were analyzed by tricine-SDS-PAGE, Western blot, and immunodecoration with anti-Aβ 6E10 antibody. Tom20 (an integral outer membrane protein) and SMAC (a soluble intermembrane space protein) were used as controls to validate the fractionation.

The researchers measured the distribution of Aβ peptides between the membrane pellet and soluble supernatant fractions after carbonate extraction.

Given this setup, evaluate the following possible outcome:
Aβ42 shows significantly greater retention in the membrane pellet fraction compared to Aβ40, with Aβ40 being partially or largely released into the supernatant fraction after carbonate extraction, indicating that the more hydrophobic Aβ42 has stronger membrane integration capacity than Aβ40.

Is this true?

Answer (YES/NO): NO